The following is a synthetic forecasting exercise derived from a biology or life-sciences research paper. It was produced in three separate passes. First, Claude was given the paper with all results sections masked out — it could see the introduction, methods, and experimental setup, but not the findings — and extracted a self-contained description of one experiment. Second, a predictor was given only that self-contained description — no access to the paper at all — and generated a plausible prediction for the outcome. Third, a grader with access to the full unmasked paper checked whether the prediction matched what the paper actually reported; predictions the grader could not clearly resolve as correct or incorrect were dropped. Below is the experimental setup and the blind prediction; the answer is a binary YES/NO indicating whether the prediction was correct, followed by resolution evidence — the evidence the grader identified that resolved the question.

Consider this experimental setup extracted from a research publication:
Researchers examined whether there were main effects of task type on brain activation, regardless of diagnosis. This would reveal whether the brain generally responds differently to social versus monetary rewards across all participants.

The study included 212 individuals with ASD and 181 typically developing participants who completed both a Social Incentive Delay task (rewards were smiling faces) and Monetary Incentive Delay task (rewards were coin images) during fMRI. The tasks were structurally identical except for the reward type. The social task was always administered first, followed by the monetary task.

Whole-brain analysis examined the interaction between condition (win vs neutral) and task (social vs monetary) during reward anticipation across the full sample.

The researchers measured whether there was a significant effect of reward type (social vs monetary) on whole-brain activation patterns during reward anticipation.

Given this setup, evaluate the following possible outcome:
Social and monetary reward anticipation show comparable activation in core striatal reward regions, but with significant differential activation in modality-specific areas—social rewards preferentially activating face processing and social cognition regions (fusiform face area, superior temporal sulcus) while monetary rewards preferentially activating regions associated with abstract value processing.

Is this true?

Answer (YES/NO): NO